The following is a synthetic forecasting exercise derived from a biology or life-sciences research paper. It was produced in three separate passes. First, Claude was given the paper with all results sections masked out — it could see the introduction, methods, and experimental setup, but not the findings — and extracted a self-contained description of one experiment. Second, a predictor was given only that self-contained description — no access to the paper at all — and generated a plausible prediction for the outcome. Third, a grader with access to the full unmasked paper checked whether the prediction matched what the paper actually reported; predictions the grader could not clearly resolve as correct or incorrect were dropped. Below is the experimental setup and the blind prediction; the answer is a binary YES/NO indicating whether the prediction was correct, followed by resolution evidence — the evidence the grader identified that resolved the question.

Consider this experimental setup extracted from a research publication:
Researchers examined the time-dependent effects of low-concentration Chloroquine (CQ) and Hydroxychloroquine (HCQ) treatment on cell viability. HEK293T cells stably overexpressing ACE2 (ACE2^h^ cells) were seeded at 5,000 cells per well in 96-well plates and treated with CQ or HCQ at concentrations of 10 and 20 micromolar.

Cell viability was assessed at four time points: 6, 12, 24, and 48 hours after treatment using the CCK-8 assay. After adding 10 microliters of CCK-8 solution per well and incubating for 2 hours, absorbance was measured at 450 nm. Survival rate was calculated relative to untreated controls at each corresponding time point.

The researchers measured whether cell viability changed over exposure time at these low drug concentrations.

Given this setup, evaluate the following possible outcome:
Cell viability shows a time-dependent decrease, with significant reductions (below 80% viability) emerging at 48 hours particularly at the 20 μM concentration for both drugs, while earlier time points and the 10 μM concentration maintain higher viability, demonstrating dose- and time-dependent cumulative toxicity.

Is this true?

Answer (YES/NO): NO